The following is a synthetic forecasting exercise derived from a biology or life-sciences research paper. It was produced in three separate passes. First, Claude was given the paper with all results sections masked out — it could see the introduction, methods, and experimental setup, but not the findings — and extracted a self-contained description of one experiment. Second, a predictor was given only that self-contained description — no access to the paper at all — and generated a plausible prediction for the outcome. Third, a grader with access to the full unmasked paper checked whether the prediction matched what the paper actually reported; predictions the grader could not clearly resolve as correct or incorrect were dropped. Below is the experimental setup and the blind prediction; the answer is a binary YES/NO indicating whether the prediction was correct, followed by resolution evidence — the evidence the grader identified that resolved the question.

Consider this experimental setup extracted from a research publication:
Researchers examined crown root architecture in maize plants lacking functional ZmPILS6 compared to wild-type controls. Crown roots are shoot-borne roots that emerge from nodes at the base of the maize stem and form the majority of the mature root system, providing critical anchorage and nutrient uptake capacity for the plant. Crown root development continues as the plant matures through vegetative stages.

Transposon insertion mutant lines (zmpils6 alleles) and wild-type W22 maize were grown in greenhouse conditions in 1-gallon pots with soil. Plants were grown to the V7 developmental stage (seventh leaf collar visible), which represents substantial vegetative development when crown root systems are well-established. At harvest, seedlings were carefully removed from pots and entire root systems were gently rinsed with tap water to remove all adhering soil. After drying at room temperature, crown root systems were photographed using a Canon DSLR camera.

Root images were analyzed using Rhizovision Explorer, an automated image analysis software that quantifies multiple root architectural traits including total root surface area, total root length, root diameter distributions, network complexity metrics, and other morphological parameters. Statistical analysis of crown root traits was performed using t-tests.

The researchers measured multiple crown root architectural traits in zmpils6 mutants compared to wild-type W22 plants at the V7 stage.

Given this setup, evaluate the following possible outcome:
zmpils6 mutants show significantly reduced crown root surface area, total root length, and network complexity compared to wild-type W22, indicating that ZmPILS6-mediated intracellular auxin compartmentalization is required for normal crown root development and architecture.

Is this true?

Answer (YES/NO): YES